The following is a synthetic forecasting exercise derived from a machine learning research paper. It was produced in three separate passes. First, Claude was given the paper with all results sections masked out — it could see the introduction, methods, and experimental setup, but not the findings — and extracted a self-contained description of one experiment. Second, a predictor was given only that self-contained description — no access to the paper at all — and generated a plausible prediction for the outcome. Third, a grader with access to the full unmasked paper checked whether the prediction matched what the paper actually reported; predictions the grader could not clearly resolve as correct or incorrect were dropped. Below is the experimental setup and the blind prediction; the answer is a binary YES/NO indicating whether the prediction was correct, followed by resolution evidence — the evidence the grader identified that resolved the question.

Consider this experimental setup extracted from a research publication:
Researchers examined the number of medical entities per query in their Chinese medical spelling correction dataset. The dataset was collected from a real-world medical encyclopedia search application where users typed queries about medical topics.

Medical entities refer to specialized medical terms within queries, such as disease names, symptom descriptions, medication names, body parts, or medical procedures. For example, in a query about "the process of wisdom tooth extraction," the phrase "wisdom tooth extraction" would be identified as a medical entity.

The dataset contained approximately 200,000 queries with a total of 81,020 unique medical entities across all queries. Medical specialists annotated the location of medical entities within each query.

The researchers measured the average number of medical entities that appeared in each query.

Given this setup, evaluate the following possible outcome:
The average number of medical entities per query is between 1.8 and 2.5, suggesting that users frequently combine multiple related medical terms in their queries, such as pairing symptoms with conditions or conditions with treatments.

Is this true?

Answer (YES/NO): NO